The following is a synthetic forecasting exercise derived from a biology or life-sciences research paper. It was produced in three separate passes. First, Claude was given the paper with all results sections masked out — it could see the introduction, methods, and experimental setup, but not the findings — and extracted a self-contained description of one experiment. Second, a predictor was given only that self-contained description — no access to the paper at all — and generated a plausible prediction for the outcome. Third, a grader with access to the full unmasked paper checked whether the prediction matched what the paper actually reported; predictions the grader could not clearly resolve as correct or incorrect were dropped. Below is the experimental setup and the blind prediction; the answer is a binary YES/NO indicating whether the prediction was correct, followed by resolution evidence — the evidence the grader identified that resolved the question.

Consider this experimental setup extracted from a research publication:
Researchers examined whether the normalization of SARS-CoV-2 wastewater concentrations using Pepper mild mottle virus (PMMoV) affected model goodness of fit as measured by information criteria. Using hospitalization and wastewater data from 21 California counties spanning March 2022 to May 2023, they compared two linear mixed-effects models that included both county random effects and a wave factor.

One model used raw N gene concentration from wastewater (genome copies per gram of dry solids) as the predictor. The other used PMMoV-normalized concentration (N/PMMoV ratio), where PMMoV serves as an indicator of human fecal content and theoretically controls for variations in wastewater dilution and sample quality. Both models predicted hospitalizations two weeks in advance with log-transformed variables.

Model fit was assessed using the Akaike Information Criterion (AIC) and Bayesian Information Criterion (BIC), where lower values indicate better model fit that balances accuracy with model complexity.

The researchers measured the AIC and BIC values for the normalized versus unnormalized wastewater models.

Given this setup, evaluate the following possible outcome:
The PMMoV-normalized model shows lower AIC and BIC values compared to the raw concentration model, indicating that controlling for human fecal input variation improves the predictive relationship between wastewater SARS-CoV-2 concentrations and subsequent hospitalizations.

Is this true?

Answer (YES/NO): NO